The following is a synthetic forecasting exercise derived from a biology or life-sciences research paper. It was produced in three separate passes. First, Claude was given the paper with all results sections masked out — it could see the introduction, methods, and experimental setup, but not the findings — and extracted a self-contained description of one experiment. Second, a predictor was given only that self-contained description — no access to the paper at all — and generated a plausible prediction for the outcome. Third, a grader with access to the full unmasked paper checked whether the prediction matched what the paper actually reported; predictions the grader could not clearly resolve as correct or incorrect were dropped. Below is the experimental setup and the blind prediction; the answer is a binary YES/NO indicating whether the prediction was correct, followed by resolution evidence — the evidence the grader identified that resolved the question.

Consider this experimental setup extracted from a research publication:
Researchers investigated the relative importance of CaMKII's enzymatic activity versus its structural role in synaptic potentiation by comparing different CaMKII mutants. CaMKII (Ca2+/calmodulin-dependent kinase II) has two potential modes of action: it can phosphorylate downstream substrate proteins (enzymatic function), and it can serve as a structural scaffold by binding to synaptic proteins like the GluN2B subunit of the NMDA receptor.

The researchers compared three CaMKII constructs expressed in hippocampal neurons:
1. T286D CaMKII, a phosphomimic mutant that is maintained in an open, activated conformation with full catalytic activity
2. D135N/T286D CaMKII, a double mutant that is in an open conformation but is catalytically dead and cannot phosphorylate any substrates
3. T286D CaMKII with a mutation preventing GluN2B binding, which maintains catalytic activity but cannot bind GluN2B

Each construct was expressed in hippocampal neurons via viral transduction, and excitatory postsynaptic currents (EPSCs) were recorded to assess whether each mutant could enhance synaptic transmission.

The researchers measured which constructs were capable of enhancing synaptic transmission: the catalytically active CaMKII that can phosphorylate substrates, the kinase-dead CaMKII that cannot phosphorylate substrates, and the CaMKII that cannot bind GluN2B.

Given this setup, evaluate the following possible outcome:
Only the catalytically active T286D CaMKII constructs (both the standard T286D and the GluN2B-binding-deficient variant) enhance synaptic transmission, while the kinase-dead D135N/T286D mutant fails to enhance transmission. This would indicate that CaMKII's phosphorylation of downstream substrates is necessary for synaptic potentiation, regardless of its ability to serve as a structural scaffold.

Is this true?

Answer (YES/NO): NO